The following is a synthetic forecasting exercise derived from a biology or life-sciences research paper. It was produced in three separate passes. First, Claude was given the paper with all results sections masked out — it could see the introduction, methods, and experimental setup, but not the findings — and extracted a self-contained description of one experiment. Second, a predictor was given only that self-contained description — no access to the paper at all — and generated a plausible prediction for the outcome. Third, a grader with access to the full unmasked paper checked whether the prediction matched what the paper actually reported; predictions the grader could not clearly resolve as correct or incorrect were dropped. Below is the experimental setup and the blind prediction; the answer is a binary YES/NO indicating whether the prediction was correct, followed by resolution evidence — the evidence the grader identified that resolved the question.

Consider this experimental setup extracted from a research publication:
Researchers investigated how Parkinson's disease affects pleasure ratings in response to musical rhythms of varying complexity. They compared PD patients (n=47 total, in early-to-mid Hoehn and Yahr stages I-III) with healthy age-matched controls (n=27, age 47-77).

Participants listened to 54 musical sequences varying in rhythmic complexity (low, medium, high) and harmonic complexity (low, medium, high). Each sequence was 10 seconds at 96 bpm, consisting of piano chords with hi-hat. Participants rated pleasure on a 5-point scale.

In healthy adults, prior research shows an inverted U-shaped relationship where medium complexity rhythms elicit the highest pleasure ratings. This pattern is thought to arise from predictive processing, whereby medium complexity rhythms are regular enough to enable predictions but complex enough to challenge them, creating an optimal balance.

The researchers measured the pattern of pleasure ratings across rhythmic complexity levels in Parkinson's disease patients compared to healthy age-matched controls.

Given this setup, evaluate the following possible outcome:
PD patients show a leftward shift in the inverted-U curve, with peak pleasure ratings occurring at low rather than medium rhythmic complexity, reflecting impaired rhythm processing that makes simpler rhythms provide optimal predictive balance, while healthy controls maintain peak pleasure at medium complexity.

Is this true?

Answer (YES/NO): NO